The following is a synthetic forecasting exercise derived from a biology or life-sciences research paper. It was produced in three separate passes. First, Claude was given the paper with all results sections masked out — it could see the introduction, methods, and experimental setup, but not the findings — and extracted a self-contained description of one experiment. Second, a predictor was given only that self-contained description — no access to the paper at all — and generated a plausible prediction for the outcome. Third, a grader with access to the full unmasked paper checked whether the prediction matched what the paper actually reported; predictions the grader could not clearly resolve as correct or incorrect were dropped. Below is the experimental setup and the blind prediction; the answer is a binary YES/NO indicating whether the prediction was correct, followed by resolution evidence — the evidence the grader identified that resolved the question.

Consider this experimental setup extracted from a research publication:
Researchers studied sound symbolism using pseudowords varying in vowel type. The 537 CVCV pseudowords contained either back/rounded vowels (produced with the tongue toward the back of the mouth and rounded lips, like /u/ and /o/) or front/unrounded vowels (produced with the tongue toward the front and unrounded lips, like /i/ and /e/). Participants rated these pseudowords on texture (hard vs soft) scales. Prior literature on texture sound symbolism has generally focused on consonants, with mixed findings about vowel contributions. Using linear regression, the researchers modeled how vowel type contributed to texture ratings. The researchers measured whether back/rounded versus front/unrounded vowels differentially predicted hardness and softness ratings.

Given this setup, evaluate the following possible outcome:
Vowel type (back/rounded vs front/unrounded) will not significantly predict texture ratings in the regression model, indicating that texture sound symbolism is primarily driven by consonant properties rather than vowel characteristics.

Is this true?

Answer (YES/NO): NO